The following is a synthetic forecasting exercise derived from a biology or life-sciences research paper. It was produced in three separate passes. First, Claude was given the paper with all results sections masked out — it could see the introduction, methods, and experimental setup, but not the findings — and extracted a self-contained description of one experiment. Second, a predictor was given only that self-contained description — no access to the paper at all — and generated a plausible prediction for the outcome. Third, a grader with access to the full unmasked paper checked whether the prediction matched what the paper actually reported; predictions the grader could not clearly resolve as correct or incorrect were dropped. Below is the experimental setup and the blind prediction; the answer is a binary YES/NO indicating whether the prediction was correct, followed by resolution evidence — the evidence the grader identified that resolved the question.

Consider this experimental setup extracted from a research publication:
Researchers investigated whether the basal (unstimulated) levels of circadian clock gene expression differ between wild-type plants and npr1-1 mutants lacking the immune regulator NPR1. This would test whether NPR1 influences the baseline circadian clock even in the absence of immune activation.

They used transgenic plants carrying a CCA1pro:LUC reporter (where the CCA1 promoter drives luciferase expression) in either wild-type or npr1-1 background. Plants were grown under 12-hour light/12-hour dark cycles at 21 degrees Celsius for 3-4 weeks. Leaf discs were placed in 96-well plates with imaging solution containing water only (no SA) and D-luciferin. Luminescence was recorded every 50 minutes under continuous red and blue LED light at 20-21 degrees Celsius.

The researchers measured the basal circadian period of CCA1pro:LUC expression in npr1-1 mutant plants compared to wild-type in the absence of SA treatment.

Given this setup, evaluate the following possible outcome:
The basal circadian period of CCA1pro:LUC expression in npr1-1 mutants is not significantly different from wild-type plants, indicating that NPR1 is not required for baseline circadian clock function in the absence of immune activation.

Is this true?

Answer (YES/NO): NO